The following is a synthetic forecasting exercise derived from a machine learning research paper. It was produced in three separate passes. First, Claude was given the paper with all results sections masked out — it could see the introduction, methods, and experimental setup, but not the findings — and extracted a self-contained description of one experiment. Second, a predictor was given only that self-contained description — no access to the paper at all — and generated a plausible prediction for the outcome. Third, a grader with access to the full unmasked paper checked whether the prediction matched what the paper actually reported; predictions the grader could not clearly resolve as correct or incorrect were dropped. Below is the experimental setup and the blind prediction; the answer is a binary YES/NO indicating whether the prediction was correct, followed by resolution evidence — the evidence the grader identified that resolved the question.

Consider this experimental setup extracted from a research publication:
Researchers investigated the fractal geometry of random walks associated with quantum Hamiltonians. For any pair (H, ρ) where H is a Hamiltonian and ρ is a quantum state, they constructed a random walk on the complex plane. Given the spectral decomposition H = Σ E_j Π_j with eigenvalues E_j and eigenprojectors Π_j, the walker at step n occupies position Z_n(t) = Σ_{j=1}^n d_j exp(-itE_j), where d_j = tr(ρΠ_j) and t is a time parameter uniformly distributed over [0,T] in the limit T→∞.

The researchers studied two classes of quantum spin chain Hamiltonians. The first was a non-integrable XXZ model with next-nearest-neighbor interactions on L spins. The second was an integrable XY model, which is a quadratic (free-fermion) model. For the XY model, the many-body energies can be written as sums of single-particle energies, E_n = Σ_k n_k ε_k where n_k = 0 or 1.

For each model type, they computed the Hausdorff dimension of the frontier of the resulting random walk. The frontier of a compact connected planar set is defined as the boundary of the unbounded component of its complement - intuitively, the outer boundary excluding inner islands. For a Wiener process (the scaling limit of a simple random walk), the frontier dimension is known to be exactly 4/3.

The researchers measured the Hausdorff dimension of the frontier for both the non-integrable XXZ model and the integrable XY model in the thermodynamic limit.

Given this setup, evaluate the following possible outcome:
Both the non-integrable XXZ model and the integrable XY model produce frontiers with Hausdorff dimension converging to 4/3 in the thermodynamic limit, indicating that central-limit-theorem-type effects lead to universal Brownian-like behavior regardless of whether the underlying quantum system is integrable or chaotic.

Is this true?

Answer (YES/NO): NO